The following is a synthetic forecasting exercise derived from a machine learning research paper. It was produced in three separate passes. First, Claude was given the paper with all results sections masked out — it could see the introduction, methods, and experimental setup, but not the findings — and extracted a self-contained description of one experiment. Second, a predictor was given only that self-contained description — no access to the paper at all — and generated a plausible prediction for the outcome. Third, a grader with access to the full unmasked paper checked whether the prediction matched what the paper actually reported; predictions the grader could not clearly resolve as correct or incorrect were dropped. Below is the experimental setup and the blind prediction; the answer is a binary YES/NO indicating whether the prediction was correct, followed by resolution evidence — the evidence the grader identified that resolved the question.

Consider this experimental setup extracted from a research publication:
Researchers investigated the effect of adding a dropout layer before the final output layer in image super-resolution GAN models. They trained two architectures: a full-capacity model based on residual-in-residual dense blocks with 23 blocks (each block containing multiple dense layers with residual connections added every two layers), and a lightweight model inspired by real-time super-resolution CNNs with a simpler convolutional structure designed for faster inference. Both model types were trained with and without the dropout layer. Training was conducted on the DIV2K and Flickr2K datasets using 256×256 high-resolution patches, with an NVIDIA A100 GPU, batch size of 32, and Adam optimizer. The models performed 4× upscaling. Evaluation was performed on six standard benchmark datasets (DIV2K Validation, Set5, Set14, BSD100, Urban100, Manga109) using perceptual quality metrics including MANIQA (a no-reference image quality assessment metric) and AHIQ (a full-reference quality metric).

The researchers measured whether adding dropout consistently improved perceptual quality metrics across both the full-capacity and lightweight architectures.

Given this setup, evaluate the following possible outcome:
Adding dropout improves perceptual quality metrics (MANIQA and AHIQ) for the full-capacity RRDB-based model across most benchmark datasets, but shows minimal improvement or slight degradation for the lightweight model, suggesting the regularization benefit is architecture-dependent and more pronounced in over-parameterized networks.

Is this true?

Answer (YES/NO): NO